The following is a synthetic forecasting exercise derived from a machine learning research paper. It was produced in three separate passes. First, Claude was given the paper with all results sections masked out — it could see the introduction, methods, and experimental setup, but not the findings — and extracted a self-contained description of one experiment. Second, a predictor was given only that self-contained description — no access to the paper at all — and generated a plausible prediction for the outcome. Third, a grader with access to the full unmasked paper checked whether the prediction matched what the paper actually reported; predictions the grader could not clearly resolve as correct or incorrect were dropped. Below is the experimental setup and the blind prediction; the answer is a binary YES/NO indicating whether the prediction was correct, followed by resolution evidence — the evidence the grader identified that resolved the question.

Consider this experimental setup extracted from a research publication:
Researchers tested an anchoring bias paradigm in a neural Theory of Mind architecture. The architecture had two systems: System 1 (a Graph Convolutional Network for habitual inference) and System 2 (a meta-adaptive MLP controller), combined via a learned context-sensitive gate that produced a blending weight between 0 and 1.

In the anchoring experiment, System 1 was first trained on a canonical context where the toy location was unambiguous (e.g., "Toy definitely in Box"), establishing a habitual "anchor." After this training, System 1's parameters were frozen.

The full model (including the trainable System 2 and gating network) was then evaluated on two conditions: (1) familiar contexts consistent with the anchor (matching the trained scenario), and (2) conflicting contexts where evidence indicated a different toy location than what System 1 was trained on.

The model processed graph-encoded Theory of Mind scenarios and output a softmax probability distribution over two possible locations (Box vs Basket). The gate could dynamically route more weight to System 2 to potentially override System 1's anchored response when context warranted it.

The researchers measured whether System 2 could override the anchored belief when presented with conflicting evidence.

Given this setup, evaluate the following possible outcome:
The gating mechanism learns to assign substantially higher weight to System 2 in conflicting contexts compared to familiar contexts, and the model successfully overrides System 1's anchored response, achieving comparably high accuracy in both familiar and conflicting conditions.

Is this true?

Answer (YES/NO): YES